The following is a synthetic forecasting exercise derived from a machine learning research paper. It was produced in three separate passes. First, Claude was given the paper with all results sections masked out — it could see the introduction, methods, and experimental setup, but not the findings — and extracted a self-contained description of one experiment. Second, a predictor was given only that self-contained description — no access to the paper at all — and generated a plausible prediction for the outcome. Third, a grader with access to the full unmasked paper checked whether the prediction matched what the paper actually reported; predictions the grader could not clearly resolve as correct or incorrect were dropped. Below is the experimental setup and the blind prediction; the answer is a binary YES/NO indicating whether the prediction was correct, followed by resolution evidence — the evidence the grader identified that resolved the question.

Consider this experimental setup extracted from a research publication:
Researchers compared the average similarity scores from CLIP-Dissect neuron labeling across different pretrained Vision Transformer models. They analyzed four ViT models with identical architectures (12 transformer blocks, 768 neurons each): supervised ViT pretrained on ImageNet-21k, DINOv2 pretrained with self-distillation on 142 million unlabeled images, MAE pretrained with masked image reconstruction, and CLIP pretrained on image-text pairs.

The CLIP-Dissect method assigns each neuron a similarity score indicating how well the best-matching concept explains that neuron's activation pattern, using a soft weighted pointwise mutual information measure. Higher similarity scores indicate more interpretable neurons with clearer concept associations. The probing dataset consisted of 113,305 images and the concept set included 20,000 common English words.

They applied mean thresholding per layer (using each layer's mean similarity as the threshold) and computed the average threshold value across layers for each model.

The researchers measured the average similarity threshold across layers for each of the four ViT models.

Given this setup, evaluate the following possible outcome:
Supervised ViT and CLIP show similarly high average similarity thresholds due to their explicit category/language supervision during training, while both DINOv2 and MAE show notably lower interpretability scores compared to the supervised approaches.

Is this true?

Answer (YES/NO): NO